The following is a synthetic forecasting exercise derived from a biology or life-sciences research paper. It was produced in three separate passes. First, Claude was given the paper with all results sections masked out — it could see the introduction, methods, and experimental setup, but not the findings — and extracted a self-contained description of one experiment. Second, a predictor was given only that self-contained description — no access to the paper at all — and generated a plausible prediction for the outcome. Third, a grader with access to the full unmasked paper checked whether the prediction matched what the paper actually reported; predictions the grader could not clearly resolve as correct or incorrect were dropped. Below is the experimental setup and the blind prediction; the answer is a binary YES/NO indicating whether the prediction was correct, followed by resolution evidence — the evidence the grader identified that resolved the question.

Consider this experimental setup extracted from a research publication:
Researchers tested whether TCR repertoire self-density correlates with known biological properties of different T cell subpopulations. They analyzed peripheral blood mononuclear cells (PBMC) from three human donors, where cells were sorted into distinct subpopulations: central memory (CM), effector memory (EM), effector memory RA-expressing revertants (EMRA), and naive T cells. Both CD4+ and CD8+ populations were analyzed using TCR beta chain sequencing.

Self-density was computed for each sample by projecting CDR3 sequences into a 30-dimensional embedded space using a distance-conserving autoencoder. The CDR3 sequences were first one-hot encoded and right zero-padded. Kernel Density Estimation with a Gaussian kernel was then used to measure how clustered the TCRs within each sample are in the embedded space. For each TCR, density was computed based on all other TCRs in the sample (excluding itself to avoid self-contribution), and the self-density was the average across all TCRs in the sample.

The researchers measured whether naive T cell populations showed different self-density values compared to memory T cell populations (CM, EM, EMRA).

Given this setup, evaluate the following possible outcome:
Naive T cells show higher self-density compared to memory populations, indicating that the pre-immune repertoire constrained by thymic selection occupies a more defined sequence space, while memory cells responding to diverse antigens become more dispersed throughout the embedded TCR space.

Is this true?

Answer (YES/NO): NO